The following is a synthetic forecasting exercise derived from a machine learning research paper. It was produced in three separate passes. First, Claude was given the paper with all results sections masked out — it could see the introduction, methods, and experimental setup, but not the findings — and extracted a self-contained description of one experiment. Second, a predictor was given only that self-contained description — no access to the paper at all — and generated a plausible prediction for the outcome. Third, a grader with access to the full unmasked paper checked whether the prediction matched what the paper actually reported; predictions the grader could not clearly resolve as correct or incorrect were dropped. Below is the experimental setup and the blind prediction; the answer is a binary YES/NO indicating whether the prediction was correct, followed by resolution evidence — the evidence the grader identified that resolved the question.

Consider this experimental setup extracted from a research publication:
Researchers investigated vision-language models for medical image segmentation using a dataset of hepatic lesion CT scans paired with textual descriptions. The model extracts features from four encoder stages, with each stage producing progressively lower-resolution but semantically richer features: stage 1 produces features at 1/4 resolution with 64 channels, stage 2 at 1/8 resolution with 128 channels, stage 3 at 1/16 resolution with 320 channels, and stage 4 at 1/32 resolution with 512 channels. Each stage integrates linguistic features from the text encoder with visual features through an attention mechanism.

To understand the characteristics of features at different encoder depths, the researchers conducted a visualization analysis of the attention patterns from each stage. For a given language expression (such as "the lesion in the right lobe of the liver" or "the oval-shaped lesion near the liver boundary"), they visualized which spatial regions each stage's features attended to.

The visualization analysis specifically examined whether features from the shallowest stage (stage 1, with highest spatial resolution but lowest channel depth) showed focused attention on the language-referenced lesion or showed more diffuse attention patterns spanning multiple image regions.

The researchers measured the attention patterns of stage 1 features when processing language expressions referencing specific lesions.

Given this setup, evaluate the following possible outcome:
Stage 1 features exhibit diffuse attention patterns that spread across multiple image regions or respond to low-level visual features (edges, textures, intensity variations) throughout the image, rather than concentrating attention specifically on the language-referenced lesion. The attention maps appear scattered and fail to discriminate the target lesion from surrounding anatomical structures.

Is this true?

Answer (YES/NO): YES